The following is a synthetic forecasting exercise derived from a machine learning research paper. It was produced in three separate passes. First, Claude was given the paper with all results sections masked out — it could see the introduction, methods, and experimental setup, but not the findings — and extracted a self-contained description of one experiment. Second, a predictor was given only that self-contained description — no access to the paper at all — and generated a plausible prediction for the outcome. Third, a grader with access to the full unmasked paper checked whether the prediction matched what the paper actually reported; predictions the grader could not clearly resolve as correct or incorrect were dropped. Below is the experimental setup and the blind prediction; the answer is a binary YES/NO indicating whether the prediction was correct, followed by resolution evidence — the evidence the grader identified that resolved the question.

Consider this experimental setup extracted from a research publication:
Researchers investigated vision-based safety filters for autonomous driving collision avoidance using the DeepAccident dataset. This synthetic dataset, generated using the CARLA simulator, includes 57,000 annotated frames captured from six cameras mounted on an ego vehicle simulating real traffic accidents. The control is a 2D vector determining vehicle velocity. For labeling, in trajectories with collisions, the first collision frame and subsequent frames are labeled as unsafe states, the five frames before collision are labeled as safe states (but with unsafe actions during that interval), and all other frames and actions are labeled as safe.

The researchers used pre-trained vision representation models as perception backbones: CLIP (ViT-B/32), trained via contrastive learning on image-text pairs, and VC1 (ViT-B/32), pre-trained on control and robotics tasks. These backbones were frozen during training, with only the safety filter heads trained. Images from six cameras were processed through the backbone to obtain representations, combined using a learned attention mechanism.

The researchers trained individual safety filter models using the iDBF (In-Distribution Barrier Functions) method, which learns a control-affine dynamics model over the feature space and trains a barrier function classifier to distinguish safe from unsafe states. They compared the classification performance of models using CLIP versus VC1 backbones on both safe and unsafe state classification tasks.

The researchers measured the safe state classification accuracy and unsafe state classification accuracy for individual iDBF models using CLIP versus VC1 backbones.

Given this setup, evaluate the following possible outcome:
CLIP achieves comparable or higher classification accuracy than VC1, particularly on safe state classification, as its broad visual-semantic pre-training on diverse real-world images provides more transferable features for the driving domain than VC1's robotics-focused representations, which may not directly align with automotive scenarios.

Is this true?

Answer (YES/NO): NO